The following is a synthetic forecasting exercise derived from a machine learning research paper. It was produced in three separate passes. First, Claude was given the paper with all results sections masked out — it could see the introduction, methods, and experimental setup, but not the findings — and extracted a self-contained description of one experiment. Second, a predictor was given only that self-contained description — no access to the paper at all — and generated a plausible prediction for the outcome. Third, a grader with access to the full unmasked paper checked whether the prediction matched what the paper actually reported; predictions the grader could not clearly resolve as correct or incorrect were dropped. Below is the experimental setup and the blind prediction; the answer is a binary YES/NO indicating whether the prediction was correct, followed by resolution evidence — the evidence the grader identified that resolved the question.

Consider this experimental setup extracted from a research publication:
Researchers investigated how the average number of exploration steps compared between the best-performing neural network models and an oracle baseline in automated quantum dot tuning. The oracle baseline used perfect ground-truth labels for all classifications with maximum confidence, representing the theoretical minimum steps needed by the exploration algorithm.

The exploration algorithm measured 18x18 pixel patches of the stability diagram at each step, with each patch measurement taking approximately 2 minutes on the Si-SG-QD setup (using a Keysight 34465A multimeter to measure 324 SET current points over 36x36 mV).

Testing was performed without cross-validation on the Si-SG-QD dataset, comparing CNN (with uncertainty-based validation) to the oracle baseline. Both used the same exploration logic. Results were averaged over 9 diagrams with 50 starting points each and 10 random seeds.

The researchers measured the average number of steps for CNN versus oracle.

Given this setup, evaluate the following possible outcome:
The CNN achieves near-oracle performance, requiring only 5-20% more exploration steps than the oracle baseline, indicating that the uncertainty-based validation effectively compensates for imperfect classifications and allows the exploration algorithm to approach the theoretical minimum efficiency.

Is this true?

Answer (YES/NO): YES